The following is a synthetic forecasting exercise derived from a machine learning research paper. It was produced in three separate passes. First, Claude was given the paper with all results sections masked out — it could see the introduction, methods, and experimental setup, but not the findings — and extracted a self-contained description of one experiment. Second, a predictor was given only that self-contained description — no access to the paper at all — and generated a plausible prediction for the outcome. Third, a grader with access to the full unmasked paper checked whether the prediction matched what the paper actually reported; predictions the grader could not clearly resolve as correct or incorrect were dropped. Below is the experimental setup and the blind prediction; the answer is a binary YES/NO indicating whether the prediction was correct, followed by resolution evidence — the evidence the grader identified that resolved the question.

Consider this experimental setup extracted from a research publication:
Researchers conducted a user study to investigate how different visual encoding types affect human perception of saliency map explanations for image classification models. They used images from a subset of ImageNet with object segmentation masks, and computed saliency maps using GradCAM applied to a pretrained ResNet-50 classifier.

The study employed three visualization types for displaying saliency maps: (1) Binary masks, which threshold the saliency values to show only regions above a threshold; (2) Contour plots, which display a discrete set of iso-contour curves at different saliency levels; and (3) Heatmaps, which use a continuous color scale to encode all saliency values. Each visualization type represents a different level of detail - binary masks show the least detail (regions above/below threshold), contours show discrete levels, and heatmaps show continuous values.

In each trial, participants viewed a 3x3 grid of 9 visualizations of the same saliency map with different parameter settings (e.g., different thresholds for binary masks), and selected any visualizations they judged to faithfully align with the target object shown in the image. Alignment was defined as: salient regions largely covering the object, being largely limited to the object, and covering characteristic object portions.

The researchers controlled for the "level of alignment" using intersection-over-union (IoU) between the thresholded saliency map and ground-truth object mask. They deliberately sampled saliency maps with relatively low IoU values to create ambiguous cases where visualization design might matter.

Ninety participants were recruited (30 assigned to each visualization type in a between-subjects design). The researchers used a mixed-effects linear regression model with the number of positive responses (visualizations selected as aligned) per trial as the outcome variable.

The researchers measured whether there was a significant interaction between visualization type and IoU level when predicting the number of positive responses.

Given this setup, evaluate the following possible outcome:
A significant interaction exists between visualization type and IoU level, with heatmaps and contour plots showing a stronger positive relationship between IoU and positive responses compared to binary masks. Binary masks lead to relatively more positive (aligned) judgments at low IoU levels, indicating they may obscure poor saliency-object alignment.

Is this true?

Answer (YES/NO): NO